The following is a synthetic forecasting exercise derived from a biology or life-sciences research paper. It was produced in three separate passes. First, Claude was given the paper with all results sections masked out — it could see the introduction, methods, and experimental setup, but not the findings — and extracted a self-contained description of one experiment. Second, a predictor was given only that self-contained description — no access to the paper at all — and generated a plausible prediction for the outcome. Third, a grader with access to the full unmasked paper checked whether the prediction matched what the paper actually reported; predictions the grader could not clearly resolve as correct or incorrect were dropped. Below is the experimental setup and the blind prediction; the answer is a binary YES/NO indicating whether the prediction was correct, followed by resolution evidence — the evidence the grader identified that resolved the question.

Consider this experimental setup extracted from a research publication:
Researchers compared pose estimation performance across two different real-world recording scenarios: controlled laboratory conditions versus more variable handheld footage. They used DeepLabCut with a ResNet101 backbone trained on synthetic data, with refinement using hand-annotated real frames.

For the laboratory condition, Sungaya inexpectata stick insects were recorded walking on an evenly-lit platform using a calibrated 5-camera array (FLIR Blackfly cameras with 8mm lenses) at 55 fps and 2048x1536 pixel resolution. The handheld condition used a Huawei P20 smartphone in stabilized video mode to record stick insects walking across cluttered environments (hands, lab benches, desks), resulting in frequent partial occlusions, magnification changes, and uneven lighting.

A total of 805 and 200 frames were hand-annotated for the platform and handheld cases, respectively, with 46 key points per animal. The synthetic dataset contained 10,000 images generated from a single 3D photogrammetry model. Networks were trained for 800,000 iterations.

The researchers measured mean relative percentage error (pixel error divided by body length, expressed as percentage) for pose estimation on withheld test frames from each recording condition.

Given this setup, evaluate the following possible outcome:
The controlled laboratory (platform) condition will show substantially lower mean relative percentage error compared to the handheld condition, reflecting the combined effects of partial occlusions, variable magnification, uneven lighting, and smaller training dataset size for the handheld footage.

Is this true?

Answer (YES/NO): NO